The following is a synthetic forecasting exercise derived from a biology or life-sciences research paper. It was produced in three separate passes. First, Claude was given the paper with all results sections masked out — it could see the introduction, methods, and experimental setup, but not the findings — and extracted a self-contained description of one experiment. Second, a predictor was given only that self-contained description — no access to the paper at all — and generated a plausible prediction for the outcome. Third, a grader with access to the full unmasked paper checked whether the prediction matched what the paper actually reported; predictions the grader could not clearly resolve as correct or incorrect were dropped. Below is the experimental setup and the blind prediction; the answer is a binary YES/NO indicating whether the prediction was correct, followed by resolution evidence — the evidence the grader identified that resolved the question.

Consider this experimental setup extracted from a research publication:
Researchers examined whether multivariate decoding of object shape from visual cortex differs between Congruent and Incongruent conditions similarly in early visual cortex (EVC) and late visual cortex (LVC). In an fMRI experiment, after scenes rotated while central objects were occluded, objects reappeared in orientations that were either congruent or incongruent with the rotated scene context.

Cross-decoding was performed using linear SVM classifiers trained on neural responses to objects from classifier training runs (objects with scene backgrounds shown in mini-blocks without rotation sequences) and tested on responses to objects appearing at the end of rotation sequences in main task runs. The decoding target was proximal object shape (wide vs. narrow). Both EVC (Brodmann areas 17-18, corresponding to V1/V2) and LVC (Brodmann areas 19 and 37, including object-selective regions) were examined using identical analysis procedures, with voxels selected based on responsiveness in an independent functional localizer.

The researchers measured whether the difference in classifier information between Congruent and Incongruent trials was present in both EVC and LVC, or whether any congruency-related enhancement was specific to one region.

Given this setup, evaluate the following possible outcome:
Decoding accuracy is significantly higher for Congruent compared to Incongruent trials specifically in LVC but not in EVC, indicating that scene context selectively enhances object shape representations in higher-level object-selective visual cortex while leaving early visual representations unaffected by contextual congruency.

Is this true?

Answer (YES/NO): NO